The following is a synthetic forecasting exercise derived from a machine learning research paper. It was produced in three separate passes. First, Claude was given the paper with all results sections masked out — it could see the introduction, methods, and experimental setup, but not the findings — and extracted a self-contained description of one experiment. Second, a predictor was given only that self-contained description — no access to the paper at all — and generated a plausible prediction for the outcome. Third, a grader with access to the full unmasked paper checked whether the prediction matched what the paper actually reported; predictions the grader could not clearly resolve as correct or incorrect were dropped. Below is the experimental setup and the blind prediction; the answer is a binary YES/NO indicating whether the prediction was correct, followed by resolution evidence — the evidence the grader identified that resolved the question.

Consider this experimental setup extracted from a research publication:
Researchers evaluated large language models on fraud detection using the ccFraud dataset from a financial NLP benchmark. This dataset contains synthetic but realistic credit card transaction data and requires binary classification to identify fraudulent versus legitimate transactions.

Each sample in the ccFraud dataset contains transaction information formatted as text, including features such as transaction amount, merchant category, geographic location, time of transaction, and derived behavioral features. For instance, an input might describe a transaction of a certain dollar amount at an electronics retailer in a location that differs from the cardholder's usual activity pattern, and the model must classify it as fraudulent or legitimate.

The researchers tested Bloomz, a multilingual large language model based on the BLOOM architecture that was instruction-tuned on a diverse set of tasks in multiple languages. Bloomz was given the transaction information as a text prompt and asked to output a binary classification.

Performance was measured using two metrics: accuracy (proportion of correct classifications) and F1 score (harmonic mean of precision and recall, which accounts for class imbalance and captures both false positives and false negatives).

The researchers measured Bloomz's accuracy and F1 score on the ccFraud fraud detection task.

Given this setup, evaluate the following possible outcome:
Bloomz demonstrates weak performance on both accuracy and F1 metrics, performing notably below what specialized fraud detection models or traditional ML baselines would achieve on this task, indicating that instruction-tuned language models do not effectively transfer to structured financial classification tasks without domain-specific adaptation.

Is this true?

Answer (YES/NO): YES